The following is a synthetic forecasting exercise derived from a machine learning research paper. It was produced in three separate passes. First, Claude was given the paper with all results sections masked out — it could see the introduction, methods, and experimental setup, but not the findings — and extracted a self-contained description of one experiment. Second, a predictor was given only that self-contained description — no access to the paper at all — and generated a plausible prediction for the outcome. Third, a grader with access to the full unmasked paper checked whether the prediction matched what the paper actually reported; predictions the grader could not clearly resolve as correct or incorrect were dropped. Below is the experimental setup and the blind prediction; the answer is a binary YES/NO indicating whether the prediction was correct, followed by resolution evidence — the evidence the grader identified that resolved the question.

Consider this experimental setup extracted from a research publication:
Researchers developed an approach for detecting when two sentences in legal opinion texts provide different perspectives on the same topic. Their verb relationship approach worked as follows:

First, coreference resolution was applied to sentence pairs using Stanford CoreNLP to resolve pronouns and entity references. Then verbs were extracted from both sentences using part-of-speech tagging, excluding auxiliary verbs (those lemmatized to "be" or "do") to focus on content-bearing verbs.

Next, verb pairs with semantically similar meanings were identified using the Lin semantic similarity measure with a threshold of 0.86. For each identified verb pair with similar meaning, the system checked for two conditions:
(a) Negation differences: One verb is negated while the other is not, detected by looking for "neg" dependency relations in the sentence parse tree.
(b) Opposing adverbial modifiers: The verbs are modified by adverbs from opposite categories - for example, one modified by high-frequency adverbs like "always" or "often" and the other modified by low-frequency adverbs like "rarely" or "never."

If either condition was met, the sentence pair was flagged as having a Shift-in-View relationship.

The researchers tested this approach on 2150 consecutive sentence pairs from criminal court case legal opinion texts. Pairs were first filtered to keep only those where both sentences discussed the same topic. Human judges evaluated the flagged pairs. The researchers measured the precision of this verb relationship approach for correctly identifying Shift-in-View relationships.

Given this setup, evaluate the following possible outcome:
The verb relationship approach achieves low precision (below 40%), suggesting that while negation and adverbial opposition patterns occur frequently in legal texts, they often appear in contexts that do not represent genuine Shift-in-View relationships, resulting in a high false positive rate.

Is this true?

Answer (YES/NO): NO